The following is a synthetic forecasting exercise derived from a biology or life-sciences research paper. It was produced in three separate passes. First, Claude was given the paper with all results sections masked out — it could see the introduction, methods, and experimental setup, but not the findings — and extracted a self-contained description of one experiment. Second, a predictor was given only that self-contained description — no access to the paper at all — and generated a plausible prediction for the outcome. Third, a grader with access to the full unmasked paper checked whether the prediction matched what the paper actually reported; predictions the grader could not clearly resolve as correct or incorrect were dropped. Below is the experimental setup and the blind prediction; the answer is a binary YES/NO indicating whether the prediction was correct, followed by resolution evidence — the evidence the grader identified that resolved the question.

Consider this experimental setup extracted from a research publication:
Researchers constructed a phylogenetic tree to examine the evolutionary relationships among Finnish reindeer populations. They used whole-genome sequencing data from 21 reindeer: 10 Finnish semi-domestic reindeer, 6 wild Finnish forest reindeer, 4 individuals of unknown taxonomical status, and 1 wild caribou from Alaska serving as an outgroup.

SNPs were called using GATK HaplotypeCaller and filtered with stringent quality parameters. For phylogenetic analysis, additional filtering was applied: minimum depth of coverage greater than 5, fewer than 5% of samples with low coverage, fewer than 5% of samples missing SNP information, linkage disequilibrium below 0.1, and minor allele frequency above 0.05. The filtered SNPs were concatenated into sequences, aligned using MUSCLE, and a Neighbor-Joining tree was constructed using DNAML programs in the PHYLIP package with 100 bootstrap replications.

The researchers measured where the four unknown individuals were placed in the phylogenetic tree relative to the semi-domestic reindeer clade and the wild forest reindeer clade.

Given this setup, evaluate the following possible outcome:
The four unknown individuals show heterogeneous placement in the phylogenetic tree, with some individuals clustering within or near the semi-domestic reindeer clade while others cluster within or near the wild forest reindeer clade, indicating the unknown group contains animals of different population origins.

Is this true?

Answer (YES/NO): NO